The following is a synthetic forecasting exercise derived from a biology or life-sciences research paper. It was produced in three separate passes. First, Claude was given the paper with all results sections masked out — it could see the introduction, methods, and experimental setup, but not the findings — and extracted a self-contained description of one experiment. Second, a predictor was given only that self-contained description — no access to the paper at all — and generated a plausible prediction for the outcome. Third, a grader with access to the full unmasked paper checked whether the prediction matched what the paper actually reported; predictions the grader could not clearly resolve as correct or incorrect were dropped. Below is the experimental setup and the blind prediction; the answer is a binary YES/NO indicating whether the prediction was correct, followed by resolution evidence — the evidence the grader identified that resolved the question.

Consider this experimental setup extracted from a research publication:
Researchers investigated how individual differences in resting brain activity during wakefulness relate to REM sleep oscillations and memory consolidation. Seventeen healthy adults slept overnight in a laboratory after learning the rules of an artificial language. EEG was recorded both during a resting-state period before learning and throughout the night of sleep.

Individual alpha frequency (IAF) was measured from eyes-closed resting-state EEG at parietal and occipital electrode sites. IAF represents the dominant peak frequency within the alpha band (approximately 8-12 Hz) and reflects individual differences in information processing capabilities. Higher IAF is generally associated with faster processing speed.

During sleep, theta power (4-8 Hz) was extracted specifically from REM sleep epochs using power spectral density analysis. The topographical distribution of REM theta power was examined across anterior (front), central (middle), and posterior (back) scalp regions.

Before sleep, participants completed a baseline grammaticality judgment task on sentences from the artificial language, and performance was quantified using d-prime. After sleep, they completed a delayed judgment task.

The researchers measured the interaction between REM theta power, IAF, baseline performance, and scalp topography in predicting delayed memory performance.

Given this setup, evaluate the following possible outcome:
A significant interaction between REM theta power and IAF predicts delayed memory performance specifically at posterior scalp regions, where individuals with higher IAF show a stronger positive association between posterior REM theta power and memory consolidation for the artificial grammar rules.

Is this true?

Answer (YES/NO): YES